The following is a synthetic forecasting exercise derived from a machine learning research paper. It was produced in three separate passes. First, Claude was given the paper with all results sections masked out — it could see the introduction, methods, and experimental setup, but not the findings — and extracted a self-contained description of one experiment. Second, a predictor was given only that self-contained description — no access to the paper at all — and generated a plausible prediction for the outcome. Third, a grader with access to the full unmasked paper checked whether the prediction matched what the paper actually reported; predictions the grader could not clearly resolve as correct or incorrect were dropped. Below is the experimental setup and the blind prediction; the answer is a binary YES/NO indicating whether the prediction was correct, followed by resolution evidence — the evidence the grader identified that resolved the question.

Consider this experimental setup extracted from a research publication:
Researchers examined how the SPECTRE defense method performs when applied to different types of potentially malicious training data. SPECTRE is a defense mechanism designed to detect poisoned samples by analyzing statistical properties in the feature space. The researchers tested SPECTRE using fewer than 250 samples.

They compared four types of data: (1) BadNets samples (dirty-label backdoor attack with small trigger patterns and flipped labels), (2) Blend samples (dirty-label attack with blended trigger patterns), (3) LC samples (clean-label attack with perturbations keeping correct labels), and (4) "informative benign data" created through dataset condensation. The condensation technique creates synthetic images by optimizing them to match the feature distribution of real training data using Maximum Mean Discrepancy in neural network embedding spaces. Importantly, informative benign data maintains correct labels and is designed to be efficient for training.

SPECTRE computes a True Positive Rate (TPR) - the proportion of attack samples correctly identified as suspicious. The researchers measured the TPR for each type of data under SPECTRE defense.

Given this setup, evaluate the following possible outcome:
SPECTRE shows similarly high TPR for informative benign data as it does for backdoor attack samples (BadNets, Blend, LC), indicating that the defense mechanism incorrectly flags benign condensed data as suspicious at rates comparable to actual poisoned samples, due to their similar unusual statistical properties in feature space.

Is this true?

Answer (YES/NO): NO